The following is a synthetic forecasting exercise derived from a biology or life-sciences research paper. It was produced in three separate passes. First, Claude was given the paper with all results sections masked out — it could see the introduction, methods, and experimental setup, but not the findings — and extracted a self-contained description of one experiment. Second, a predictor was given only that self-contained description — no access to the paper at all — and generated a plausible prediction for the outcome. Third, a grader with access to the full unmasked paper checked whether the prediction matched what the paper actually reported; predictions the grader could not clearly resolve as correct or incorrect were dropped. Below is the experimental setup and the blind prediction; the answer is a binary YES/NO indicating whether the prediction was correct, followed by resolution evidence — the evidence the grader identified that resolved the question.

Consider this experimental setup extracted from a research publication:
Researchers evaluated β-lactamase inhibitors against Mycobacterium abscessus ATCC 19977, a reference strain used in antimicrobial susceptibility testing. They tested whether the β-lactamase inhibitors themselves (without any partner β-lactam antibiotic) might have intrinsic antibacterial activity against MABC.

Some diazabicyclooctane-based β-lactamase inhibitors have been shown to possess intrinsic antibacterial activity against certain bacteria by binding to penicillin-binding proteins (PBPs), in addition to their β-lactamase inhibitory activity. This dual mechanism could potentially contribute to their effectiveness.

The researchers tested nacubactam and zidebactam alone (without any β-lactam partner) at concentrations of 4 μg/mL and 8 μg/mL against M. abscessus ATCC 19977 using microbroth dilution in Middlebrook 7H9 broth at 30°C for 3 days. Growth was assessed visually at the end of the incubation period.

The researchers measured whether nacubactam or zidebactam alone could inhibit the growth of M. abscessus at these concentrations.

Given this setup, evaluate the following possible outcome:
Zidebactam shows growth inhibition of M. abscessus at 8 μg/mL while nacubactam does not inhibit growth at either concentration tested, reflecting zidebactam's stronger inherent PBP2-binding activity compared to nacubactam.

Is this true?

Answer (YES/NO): NO